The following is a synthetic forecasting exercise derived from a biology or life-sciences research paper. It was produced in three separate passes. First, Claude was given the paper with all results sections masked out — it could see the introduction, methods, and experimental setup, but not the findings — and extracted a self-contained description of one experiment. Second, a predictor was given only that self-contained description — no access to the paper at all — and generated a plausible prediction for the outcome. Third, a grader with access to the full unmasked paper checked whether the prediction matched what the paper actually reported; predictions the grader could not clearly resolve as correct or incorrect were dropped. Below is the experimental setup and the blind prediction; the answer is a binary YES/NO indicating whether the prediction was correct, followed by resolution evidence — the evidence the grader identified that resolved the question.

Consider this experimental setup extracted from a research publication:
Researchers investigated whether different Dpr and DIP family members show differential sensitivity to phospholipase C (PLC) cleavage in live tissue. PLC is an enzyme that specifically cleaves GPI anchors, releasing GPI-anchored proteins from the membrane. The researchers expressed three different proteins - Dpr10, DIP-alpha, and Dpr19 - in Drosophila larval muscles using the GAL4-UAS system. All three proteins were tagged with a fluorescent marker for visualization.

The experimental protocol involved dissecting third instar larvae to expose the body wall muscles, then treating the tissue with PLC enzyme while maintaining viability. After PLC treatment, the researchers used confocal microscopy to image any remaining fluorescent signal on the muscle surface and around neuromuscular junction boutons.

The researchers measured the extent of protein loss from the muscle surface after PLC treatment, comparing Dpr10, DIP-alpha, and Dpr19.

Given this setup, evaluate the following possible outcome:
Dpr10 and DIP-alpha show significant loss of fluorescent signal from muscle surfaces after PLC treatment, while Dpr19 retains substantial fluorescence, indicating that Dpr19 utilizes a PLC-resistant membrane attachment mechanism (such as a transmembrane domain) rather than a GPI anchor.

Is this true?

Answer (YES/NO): NO